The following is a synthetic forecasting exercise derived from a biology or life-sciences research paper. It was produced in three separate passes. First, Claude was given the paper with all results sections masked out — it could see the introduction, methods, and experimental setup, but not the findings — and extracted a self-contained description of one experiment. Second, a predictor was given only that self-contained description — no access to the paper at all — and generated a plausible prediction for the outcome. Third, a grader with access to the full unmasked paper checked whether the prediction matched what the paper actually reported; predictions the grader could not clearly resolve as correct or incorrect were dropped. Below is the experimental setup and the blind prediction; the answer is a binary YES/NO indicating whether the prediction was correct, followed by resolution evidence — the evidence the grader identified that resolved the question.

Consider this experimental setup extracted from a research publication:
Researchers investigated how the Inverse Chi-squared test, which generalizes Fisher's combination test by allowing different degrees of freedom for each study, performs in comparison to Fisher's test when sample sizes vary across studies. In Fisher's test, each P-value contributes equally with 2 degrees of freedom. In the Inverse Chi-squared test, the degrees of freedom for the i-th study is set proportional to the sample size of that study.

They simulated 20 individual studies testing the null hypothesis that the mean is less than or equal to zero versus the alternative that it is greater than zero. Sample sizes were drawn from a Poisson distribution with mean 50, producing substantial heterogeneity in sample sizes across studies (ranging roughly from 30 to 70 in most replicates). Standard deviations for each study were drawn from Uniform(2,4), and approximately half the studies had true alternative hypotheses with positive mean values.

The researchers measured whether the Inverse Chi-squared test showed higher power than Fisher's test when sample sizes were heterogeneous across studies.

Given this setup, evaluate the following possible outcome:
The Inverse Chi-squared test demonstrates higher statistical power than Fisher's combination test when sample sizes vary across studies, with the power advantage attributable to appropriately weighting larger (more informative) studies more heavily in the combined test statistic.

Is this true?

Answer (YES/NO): NO